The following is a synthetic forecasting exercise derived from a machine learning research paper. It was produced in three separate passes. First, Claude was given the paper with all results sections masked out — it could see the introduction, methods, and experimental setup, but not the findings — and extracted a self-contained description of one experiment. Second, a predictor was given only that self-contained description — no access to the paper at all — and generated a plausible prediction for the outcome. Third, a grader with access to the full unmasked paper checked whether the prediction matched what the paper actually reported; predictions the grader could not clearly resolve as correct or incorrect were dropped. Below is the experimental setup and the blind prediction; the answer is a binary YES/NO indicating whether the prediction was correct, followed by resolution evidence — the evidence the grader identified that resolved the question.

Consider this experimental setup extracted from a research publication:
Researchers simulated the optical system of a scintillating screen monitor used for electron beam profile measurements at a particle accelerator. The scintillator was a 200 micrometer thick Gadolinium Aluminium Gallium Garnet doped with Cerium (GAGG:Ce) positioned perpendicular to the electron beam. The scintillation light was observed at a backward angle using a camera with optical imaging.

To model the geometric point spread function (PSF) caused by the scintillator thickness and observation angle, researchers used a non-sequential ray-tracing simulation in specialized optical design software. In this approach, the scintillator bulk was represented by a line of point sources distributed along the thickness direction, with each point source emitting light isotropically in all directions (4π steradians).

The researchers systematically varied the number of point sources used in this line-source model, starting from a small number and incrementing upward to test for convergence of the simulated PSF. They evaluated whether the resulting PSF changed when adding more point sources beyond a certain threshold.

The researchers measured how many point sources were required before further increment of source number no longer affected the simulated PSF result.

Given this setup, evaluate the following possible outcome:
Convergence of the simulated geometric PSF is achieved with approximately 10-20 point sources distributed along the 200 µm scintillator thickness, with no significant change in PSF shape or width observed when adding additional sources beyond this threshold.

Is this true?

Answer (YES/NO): YES